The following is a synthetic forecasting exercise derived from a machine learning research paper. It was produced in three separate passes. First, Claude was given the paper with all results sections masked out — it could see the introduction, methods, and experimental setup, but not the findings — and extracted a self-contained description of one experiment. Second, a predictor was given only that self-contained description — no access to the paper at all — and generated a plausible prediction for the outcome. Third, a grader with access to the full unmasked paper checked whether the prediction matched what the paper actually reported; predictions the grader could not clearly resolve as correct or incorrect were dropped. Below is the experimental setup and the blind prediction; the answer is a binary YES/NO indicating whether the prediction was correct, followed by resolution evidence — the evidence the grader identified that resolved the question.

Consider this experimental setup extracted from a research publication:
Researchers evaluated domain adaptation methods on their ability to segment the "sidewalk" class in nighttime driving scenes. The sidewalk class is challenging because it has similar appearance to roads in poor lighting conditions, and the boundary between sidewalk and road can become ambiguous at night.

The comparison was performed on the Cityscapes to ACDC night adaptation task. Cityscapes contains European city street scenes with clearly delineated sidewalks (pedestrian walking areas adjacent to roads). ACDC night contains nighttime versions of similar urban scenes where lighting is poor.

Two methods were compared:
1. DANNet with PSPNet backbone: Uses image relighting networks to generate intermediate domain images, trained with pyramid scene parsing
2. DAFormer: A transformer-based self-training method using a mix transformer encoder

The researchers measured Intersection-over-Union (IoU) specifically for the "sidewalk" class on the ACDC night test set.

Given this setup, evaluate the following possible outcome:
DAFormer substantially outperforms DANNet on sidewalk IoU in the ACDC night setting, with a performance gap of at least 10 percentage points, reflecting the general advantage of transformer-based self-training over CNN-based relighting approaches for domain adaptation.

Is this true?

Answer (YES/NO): NO